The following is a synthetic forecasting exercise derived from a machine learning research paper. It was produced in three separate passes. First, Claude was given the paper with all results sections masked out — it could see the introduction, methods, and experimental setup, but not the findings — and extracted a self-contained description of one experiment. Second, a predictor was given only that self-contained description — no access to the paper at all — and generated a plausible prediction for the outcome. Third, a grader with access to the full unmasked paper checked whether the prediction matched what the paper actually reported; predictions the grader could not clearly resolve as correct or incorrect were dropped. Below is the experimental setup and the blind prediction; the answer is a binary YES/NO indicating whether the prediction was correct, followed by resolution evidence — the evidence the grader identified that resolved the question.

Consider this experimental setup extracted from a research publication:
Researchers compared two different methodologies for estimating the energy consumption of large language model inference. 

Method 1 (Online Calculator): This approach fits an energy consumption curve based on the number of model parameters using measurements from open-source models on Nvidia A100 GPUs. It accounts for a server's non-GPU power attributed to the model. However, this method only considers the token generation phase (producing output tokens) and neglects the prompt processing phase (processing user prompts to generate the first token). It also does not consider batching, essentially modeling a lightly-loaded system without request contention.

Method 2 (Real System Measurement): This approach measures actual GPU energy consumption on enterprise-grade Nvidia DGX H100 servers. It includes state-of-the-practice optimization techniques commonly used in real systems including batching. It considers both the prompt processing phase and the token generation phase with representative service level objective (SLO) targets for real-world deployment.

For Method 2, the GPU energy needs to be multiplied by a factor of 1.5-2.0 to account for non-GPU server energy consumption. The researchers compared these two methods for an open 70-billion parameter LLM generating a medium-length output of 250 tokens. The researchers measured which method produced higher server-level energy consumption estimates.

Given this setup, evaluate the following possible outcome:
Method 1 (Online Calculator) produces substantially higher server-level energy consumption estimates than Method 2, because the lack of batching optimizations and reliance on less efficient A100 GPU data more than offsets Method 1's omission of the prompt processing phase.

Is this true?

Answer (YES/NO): NO